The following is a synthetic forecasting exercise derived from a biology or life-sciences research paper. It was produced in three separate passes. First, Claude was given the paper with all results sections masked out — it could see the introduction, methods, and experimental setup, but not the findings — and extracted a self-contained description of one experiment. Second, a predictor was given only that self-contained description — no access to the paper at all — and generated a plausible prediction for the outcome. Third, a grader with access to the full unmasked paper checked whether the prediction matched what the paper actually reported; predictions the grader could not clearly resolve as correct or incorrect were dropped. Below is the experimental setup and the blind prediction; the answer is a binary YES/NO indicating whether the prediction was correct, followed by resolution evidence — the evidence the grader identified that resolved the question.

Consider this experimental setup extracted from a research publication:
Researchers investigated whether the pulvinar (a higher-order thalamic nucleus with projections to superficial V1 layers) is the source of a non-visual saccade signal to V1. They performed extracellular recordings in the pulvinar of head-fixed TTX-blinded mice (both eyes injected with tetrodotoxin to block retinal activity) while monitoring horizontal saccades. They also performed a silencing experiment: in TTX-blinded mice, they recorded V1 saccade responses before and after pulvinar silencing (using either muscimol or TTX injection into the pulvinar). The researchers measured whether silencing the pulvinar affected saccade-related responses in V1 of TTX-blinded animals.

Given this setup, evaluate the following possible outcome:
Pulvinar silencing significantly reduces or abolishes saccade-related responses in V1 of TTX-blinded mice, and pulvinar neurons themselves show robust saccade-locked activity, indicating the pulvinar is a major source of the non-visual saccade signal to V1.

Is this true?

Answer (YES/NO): YES